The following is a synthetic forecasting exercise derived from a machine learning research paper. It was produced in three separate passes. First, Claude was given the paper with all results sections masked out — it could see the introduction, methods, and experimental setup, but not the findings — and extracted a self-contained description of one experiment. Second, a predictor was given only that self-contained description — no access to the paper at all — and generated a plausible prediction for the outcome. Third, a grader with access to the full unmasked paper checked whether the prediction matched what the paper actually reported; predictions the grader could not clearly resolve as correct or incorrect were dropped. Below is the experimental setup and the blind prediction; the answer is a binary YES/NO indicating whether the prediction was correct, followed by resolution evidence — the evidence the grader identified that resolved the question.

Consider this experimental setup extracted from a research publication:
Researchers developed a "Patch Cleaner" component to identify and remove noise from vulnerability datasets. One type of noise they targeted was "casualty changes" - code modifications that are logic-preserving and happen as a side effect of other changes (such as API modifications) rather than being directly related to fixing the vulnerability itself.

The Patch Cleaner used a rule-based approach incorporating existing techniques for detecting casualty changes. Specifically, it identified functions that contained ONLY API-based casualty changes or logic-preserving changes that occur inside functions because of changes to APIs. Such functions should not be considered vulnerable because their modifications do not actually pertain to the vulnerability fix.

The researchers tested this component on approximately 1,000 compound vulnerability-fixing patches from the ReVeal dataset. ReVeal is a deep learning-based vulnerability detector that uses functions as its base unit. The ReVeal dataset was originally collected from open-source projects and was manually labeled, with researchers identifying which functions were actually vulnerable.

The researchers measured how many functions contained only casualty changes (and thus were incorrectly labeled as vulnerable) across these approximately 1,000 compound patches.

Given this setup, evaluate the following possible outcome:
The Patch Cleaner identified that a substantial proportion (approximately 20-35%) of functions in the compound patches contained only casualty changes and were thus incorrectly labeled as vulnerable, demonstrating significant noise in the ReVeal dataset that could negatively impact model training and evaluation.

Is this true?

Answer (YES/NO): NO